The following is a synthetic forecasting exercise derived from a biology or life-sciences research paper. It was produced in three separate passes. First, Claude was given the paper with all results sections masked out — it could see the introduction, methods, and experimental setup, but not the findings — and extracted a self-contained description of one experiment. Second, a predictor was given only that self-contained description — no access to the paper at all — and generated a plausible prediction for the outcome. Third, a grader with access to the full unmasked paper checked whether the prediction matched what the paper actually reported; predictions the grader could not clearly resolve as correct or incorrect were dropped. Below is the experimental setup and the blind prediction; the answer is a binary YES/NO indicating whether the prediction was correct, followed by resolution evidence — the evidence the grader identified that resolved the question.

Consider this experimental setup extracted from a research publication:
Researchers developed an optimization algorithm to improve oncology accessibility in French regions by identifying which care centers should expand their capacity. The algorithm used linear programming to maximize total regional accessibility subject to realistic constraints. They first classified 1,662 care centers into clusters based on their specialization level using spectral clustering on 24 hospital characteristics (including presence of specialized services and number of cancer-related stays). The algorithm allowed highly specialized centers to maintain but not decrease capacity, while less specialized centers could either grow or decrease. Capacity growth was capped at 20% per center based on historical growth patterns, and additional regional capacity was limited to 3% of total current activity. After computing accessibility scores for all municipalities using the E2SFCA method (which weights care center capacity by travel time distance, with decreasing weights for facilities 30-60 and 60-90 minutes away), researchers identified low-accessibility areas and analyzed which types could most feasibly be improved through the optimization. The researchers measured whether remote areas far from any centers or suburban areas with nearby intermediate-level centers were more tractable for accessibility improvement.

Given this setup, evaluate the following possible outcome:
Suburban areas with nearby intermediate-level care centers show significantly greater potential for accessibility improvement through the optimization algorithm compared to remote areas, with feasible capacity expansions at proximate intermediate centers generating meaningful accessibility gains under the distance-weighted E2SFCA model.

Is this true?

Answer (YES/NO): YES